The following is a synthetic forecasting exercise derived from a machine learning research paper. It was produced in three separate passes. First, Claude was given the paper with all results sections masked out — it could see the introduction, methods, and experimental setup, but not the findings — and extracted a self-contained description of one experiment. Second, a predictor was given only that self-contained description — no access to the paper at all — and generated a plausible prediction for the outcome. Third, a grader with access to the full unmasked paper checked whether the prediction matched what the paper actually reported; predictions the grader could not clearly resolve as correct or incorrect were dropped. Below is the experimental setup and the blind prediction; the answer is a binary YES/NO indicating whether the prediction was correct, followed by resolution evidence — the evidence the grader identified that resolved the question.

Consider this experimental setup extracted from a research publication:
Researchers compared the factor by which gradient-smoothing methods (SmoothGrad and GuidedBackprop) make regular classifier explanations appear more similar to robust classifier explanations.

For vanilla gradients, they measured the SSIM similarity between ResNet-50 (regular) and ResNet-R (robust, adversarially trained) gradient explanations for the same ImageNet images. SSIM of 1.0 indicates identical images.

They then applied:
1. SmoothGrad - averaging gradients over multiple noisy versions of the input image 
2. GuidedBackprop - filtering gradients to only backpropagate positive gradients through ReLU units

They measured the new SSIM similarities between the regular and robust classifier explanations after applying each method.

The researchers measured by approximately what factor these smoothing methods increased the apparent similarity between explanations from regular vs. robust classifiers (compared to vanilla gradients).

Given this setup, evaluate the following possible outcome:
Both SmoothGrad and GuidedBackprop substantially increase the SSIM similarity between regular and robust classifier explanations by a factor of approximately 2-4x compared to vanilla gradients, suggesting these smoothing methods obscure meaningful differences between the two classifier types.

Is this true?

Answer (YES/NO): NO